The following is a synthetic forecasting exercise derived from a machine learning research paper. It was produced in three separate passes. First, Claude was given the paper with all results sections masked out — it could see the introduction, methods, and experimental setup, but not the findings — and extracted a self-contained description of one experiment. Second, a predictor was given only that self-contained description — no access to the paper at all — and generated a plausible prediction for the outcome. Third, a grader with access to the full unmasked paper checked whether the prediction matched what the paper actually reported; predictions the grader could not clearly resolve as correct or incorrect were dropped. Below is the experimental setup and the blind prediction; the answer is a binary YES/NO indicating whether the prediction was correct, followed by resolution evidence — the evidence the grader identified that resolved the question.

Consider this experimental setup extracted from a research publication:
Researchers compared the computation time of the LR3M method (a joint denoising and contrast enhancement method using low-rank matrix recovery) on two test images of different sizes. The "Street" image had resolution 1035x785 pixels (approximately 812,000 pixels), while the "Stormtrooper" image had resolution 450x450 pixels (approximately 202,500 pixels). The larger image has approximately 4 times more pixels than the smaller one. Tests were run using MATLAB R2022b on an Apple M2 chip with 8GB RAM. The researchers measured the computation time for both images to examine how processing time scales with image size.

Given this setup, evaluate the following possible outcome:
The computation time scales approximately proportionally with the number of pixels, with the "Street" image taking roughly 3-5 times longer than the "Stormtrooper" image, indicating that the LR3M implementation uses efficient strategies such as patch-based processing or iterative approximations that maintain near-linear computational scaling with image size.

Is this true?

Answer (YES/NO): NO